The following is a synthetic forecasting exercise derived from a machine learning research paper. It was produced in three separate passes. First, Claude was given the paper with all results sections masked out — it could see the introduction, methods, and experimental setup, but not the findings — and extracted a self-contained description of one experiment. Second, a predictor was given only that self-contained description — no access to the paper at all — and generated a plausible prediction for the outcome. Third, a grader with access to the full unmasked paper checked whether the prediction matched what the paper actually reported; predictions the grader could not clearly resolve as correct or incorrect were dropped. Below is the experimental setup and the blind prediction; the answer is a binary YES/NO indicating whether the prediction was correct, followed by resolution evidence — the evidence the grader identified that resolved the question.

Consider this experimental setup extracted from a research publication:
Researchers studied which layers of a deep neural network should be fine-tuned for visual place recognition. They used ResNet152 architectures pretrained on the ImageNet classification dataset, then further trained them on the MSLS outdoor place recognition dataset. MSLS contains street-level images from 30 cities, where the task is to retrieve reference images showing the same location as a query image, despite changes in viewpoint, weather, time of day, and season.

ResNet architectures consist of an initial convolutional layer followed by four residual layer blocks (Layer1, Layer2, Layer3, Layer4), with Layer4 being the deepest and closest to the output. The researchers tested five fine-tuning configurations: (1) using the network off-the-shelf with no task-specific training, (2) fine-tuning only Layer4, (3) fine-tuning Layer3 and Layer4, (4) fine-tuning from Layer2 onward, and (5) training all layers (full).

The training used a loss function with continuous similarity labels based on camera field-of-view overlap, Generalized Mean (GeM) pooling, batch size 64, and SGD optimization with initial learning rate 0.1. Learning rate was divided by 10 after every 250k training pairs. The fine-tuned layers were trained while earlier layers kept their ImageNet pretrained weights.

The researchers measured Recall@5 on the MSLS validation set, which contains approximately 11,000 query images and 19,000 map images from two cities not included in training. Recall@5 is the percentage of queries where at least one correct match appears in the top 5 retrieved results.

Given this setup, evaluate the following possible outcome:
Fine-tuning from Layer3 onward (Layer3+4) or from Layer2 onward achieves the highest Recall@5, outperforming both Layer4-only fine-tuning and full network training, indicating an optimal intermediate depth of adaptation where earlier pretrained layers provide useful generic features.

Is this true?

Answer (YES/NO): NO